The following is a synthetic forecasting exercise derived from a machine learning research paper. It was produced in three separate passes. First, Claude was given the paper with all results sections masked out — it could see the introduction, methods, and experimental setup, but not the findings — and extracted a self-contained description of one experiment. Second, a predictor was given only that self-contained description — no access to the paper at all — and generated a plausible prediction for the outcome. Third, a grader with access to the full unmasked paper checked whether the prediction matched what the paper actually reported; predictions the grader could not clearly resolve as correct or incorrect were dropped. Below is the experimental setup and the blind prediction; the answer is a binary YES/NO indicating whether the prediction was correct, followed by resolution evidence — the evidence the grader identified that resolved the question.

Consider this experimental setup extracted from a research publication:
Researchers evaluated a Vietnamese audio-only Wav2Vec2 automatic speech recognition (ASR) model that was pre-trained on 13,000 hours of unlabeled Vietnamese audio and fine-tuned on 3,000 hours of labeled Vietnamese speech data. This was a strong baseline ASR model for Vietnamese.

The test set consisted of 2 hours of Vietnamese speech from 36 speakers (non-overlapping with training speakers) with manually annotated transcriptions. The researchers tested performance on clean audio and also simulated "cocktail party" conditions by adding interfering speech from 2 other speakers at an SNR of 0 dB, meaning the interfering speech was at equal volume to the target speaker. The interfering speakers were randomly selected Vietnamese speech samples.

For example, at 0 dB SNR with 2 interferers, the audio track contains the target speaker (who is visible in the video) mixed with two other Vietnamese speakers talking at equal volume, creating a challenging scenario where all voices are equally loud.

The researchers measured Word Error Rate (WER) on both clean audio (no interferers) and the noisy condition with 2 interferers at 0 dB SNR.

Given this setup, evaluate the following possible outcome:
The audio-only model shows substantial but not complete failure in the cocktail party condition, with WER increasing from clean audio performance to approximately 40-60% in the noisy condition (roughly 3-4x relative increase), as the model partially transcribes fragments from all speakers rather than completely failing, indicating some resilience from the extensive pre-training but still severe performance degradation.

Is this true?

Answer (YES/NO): NO